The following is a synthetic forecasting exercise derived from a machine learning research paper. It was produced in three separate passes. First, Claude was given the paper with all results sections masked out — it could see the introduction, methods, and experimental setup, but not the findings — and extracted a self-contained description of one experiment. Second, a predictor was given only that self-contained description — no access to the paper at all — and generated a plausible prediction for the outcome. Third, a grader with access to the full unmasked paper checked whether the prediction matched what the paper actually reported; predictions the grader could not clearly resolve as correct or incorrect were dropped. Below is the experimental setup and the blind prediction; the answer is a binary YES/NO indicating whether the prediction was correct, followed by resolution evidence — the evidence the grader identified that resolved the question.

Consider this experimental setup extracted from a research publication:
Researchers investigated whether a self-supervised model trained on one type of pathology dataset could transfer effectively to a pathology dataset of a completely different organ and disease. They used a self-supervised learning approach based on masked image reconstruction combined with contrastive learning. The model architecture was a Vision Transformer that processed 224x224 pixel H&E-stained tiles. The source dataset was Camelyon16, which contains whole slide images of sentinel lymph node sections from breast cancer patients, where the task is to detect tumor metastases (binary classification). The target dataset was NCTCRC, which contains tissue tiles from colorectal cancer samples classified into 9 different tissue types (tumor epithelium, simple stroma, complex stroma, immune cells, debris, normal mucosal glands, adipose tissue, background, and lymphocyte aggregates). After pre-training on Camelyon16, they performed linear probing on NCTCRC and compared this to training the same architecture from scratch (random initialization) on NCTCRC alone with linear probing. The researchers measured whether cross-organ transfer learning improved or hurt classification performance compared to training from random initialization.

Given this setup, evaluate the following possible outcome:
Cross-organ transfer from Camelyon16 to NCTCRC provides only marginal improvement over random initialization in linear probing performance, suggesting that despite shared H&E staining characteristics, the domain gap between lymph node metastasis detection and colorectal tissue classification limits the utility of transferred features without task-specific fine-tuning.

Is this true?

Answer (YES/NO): NO